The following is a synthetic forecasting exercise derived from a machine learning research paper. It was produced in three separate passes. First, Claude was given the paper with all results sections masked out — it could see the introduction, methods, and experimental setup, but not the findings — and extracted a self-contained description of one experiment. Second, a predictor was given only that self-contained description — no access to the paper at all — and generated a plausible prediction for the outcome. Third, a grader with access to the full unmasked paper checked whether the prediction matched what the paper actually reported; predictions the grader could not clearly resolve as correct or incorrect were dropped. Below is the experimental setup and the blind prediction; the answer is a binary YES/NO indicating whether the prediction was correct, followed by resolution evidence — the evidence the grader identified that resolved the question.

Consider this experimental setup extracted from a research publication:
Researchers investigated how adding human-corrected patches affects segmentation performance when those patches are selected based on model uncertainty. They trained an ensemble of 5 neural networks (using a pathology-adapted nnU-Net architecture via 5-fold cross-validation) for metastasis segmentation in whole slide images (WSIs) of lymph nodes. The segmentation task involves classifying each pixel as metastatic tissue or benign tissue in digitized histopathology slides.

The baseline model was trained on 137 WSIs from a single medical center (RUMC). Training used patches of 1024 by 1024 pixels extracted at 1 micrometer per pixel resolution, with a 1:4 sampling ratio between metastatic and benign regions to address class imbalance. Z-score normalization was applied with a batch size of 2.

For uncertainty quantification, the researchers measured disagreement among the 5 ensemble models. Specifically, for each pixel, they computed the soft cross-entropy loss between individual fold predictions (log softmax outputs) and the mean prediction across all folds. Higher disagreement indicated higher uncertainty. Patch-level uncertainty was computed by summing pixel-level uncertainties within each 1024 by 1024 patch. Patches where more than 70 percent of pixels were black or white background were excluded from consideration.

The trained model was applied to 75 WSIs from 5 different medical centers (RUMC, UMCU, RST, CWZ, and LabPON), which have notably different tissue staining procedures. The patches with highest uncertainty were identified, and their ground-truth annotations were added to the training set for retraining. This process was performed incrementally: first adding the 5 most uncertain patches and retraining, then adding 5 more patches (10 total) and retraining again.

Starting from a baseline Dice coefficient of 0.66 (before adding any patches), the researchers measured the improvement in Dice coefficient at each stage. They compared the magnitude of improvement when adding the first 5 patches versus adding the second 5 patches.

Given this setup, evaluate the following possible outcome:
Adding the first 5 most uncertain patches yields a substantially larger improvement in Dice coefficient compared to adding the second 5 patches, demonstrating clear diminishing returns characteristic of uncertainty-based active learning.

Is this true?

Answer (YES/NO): NO